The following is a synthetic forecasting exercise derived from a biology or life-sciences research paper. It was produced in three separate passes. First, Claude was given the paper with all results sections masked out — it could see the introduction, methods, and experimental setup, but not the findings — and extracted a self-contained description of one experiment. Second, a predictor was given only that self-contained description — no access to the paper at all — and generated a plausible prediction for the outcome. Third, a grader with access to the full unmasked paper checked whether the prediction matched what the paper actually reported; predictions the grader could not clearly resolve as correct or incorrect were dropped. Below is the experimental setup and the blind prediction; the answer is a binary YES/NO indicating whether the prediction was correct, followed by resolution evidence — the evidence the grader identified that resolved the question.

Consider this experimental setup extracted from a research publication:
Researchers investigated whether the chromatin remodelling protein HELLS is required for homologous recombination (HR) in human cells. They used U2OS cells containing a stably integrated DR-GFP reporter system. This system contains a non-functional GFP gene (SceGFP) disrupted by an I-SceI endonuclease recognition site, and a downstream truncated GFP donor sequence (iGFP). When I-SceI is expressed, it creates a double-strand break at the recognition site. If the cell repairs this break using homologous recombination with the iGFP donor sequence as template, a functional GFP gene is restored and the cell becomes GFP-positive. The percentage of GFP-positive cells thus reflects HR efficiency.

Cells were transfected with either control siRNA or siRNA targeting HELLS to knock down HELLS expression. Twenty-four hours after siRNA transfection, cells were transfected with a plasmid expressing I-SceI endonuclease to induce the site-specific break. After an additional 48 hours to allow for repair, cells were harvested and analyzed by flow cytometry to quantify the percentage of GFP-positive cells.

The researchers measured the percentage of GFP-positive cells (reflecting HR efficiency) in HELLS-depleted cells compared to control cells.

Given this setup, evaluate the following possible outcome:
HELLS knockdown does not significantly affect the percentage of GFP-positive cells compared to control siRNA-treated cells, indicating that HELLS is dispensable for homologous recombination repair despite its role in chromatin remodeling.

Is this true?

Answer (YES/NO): YES